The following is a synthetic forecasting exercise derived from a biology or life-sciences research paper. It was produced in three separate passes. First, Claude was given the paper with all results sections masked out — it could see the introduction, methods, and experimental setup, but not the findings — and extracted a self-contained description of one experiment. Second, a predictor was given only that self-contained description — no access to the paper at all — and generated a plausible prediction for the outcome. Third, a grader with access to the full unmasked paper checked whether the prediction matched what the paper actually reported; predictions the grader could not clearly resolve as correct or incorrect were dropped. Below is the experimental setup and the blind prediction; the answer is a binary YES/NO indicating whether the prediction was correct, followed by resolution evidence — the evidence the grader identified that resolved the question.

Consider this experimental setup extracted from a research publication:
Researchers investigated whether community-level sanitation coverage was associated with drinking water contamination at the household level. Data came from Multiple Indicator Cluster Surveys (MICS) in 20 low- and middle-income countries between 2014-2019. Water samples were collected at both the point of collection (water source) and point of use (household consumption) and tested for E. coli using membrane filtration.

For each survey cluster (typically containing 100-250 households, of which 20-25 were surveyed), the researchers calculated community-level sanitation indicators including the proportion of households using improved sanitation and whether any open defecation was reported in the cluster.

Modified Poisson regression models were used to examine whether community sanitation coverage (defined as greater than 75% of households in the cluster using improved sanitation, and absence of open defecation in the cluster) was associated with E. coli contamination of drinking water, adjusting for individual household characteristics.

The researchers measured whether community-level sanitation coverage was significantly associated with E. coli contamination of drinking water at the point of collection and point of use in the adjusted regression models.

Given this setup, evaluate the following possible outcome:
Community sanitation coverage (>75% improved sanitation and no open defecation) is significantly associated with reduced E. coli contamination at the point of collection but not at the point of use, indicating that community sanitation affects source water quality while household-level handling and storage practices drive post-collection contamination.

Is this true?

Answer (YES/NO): NO